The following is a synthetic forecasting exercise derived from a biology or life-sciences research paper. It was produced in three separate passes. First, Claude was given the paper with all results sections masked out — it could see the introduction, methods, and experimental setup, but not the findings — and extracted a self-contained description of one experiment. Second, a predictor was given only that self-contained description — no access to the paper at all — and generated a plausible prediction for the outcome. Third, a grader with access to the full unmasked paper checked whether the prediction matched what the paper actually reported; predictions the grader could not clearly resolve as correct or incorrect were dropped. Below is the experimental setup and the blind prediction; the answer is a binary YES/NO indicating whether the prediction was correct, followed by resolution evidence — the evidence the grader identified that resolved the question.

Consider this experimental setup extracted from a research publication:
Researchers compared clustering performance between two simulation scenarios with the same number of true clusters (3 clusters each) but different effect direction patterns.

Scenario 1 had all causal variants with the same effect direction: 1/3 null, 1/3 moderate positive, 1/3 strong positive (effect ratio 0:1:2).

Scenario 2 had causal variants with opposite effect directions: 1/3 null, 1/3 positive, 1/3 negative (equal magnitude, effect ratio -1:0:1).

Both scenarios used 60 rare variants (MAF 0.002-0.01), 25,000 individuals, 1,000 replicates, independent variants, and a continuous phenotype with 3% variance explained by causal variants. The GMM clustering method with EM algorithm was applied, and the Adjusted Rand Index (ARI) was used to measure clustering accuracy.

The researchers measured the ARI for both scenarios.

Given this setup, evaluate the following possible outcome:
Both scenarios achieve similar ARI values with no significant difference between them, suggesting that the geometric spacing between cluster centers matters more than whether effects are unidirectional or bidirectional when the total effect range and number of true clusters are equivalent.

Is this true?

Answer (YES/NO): NO